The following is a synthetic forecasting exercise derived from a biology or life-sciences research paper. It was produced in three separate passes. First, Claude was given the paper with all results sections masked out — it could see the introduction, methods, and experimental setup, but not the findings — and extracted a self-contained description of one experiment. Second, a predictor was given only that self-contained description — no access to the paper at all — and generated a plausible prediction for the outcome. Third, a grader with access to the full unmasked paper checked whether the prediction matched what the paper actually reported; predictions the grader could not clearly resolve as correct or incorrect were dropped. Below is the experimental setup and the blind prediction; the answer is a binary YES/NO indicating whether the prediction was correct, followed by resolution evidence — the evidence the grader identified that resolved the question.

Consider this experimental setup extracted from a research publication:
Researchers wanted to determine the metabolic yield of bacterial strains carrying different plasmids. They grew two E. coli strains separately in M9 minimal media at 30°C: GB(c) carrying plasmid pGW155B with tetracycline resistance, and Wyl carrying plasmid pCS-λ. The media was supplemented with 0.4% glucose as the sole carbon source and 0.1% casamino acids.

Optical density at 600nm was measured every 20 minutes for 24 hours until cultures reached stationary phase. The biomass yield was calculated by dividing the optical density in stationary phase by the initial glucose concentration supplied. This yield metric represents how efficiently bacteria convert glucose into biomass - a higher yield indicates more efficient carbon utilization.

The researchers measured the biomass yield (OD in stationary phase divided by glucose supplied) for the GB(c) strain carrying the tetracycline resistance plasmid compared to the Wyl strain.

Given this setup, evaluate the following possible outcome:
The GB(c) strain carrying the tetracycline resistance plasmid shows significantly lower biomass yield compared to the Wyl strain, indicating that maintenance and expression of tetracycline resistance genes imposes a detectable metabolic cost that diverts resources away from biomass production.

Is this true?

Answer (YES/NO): NO